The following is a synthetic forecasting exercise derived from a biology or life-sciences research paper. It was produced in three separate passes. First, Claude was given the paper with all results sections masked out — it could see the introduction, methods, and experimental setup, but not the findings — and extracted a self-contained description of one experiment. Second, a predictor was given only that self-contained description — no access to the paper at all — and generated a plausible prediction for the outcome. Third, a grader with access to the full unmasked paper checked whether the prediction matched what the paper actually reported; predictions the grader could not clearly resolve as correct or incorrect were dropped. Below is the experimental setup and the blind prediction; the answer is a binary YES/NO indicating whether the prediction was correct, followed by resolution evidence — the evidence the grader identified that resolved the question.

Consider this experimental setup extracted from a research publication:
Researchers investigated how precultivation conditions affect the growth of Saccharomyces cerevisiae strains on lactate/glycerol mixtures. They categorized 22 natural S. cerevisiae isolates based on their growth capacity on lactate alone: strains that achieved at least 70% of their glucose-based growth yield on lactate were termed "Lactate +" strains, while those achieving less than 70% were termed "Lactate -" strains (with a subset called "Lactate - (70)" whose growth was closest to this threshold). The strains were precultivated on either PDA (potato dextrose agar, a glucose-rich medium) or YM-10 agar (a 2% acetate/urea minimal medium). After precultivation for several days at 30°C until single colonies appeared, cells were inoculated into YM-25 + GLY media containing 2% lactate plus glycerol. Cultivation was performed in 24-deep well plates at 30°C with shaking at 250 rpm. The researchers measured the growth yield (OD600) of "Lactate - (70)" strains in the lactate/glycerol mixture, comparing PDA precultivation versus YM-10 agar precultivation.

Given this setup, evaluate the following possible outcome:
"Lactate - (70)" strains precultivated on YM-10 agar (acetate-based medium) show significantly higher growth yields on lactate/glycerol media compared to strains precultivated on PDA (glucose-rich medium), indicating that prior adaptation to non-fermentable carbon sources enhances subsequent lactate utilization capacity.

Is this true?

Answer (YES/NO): NO